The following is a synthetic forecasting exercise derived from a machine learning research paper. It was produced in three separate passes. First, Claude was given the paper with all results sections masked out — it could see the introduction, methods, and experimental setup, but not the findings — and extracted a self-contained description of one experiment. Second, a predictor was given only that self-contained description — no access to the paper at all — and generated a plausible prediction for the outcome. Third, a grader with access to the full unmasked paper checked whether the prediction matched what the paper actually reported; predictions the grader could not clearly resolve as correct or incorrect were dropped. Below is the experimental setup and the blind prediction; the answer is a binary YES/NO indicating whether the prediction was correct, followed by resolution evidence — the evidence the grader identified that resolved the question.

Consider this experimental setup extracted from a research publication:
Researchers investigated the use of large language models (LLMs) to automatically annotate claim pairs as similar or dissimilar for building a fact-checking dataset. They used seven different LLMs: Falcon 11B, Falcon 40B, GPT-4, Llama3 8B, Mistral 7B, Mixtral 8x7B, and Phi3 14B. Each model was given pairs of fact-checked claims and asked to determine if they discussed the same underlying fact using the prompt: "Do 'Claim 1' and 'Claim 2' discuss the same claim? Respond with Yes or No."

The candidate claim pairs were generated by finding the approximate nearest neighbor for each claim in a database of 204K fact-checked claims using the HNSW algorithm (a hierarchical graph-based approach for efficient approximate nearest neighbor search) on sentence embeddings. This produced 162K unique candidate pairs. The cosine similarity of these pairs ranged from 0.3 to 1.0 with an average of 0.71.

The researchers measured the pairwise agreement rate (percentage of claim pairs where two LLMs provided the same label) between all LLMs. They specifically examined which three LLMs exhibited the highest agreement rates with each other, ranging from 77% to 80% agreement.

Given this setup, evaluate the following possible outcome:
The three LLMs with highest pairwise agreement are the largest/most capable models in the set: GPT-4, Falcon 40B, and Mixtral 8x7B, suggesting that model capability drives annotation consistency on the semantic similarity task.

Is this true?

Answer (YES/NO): NO